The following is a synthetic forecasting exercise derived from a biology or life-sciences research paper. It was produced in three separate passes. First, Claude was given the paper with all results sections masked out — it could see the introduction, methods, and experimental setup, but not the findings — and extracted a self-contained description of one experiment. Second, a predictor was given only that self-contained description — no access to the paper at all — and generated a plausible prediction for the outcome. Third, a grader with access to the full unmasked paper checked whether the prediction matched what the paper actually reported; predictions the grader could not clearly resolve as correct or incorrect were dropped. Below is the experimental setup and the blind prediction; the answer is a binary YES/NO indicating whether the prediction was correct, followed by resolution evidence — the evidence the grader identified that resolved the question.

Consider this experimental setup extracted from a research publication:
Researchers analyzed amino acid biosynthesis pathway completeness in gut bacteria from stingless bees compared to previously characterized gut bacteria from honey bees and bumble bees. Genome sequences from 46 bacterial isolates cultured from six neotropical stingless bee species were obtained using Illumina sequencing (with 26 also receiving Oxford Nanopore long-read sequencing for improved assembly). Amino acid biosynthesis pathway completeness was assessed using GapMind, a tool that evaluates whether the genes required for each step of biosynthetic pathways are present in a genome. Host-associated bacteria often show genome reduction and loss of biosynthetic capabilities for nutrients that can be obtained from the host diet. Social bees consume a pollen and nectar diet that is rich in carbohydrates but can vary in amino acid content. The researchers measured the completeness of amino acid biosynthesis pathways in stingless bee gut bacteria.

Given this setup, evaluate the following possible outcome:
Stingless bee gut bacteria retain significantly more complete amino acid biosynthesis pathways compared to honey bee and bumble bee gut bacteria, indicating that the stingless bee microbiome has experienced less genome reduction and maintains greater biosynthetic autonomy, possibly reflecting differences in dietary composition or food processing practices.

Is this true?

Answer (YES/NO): NO